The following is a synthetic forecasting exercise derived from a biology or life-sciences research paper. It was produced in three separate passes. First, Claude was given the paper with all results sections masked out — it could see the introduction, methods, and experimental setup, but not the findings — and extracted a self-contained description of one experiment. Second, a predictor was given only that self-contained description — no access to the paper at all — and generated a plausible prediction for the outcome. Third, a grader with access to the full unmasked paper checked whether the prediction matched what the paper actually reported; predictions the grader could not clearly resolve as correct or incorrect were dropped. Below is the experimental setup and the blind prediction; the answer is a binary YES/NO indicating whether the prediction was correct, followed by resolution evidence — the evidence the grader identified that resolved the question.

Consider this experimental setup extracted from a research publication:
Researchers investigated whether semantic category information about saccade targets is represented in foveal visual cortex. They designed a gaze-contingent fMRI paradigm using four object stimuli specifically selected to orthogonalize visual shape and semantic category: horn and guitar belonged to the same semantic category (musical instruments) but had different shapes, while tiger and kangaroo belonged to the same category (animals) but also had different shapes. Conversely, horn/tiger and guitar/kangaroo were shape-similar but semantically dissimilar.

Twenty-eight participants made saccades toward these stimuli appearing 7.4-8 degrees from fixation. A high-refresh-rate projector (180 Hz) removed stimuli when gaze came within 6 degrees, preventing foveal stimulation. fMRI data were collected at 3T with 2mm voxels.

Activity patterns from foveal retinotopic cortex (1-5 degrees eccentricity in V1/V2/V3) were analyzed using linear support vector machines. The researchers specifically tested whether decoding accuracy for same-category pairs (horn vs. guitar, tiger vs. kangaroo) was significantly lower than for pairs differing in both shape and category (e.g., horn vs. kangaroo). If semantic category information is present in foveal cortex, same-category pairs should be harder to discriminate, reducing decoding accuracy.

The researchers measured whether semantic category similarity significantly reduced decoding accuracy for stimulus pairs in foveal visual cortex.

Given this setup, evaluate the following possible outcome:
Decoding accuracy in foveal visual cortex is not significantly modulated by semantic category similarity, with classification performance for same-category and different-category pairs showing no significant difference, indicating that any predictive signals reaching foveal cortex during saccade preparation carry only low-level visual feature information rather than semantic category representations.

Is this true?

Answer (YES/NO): YES